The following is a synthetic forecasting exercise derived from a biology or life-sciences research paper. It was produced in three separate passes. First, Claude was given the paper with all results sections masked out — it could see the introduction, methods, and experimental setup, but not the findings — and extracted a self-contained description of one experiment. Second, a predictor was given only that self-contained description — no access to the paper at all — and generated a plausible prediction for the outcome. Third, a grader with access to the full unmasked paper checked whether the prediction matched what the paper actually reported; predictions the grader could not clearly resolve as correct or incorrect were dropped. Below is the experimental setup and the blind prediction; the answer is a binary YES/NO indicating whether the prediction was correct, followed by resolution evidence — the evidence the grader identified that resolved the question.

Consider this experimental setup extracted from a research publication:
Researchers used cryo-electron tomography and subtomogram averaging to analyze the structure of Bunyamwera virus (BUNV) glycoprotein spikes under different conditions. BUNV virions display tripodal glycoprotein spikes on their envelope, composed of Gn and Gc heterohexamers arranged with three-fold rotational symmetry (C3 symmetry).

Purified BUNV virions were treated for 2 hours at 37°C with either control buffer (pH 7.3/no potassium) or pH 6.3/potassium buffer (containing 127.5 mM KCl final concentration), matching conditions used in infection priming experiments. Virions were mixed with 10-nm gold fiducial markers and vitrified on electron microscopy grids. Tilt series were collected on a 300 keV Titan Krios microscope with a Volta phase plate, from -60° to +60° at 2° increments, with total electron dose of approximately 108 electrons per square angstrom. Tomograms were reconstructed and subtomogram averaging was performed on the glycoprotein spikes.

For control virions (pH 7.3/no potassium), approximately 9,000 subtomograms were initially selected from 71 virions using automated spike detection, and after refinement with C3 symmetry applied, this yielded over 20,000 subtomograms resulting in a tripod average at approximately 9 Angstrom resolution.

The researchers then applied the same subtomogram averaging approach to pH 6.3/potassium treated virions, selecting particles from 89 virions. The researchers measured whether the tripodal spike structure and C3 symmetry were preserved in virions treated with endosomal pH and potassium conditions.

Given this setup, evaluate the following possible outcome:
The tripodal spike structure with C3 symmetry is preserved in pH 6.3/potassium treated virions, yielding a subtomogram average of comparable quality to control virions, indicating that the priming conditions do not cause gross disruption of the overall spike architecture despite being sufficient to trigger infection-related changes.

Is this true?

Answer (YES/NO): NO